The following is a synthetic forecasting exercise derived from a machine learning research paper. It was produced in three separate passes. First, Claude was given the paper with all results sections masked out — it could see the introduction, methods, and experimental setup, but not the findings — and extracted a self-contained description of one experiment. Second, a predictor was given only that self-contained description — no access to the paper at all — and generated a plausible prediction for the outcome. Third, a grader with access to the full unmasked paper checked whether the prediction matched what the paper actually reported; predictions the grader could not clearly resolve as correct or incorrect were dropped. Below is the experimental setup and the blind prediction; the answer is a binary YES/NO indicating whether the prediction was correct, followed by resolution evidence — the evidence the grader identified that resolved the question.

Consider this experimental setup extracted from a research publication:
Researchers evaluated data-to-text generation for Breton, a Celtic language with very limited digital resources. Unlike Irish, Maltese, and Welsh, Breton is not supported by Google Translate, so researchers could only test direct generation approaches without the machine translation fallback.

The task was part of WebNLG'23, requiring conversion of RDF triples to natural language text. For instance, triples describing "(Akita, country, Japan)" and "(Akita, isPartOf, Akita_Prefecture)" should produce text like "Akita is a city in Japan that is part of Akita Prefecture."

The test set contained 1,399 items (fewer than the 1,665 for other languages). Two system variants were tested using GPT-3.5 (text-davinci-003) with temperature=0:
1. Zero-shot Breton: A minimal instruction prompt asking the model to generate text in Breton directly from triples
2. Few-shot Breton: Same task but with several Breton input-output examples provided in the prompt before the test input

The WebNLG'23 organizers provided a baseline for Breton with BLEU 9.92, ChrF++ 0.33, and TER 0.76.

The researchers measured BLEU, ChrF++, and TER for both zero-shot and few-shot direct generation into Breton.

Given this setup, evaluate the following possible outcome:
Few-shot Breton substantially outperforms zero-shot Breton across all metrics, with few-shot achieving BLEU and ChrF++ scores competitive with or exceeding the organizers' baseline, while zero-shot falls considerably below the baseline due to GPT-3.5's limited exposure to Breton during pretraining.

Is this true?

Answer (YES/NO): NO